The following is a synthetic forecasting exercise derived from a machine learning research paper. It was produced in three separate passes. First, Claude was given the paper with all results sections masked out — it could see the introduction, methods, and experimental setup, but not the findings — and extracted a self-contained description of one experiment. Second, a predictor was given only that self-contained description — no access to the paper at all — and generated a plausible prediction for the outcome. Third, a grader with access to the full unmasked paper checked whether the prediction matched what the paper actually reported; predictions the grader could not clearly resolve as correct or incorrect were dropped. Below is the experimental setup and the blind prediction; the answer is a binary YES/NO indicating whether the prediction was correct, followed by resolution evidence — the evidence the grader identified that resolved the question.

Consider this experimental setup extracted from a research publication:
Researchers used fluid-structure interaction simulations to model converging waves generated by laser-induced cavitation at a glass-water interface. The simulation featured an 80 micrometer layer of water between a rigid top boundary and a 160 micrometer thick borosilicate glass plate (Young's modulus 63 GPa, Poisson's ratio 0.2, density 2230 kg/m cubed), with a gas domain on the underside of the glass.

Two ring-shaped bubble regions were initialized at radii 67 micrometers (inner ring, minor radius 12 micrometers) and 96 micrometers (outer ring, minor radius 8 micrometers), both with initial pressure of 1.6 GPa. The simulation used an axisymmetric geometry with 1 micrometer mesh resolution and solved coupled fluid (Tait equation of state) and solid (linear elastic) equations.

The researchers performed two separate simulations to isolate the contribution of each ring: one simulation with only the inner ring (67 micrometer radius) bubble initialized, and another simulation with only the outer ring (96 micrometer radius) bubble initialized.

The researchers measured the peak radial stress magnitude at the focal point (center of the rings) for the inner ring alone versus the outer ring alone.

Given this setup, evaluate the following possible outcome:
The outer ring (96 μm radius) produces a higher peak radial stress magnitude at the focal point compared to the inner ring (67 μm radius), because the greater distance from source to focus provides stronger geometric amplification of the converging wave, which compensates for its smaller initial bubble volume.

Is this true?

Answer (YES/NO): NO